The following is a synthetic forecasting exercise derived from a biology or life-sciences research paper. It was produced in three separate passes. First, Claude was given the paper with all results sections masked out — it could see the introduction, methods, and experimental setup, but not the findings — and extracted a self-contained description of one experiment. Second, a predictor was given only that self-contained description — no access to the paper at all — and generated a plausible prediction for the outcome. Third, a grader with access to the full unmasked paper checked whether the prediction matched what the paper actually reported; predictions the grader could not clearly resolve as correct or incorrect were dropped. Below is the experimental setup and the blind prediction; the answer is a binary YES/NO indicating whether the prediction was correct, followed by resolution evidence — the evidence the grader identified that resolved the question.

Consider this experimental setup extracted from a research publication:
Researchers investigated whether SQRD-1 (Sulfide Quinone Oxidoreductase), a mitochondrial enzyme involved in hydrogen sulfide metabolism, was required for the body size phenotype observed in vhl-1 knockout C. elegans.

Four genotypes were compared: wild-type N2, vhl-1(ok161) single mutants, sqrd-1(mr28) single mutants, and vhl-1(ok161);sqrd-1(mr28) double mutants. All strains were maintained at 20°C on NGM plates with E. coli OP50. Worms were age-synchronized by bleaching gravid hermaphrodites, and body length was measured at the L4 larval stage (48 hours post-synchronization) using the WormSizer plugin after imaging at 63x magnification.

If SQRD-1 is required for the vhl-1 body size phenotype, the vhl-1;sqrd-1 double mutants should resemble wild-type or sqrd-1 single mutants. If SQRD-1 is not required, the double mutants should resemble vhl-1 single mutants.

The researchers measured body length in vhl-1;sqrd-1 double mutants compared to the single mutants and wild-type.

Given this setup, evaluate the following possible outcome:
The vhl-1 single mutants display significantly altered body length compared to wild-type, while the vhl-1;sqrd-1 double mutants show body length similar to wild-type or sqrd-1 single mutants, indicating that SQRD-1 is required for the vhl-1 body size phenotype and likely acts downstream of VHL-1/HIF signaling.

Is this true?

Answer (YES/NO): NO